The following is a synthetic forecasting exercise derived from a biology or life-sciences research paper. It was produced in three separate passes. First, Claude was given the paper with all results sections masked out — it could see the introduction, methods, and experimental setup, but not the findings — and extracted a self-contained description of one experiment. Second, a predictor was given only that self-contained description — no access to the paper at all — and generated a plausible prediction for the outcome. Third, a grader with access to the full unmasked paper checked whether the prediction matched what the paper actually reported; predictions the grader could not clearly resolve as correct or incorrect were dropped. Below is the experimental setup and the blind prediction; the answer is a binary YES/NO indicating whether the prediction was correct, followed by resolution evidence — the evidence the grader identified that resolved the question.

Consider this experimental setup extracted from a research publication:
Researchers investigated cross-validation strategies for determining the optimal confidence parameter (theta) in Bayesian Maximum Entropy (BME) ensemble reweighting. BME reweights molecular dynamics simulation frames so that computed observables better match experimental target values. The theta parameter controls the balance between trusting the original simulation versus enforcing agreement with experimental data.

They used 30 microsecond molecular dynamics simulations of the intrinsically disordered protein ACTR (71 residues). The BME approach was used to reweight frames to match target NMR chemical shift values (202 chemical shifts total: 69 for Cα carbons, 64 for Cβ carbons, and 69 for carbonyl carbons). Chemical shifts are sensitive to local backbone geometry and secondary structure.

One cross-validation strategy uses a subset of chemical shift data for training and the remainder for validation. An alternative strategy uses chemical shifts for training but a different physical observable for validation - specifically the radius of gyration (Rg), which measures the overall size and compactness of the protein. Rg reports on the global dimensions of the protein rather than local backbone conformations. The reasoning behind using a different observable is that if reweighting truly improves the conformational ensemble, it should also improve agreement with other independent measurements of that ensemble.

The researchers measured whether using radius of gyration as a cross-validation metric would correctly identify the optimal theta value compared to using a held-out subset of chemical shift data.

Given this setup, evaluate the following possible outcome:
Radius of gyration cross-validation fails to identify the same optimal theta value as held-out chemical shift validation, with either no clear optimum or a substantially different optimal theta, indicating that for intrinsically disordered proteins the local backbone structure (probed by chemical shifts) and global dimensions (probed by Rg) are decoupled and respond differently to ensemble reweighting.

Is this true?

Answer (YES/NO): YES